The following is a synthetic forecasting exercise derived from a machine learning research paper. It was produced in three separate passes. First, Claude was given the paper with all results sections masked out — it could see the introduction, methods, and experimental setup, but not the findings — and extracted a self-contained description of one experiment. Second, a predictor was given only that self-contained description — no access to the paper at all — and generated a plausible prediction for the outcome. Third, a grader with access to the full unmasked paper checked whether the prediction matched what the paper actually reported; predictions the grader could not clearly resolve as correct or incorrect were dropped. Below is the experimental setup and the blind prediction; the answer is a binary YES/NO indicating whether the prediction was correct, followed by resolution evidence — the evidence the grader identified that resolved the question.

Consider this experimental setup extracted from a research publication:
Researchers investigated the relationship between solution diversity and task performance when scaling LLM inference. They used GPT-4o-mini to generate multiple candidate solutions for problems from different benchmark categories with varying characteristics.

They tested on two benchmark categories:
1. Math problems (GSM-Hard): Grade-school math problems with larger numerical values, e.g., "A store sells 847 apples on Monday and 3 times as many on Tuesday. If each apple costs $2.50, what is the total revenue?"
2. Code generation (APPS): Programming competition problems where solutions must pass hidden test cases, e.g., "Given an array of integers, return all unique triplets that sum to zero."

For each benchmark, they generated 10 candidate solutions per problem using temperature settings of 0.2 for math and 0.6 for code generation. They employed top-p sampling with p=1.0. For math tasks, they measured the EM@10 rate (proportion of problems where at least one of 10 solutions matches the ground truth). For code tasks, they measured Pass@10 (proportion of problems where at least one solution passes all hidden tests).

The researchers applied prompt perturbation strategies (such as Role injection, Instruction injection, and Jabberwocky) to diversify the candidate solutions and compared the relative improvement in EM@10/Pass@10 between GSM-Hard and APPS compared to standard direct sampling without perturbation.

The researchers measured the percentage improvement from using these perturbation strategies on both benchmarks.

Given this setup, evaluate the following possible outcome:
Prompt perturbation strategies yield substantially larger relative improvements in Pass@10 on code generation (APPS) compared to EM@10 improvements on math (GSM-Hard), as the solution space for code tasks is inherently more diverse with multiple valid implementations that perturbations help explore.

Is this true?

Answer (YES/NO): YES